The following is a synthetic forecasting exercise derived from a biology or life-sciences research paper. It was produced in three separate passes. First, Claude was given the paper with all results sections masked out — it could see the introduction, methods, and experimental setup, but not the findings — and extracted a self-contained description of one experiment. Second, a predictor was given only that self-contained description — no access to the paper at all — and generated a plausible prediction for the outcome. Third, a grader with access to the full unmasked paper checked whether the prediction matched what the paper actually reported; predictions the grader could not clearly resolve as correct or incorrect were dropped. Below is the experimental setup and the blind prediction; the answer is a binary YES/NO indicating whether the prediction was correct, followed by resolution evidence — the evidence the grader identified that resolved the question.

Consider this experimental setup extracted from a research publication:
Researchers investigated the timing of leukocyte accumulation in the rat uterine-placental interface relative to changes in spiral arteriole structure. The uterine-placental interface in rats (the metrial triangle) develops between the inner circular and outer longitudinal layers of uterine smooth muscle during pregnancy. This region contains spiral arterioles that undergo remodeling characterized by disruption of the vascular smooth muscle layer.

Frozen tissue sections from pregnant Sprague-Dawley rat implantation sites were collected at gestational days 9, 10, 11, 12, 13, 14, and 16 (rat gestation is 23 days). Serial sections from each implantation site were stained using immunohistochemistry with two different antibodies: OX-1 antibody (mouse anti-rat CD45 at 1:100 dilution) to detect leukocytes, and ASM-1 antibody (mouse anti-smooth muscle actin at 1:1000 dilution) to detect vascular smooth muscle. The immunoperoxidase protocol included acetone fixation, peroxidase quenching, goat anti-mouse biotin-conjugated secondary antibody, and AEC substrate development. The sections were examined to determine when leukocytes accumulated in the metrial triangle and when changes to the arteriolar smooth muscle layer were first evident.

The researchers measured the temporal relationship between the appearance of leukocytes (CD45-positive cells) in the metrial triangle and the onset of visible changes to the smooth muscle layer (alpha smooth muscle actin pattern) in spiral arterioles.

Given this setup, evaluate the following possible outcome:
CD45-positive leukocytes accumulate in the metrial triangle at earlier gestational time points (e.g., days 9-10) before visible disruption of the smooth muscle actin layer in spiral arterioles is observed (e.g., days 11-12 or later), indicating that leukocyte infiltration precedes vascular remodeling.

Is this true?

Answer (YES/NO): NO